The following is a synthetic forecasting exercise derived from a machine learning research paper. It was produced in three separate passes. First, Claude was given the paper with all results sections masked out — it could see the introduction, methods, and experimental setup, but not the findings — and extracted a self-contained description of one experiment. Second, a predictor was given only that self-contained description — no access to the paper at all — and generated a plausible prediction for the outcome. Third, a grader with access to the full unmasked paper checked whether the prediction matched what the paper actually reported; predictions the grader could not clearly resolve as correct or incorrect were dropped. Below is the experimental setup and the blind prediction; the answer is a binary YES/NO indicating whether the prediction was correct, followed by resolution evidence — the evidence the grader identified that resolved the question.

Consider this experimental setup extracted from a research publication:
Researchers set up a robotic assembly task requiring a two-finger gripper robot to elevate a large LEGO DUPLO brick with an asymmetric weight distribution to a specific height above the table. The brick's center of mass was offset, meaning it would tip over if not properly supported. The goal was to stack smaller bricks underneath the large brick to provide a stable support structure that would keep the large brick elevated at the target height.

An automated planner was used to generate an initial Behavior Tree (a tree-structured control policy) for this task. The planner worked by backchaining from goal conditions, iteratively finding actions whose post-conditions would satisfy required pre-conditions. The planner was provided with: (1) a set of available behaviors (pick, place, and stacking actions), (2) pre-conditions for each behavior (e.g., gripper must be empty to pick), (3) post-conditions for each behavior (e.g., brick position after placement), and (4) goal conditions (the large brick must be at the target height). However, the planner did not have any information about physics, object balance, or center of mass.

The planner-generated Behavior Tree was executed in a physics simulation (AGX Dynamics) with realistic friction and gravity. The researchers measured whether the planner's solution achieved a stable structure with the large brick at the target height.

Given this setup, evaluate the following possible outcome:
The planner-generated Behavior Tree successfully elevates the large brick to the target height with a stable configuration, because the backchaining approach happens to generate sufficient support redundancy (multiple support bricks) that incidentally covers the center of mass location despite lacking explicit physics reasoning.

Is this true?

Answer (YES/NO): NO